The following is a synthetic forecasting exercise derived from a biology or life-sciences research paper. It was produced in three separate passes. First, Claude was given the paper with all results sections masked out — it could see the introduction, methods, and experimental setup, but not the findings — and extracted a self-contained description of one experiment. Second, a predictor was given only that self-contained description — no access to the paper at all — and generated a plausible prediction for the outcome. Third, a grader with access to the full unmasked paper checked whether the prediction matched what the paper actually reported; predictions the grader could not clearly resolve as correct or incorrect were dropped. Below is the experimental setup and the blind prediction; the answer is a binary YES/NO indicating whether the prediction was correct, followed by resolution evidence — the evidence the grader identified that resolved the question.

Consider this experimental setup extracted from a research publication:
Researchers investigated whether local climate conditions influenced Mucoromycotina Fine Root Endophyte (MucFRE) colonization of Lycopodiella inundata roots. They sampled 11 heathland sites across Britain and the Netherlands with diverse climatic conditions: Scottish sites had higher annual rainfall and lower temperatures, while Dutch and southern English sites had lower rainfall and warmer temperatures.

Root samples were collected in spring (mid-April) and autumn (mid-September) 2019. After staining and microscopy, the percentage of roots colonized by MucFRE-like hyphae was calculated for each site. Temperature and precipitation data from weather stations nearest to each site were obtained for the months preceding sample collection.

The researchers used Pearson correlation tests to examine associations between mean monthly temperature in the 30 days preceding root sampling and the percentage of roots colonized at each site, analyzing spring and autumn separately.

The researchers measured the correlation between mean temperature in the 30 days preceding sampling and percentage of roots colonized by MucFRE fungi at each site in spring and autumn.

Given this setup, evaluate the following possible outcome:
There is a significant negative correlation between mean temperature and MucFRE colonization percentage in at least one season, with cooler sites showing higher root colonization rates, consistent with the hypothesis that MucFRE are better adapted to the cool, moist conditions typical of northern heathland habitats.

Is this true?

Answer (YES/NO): YES